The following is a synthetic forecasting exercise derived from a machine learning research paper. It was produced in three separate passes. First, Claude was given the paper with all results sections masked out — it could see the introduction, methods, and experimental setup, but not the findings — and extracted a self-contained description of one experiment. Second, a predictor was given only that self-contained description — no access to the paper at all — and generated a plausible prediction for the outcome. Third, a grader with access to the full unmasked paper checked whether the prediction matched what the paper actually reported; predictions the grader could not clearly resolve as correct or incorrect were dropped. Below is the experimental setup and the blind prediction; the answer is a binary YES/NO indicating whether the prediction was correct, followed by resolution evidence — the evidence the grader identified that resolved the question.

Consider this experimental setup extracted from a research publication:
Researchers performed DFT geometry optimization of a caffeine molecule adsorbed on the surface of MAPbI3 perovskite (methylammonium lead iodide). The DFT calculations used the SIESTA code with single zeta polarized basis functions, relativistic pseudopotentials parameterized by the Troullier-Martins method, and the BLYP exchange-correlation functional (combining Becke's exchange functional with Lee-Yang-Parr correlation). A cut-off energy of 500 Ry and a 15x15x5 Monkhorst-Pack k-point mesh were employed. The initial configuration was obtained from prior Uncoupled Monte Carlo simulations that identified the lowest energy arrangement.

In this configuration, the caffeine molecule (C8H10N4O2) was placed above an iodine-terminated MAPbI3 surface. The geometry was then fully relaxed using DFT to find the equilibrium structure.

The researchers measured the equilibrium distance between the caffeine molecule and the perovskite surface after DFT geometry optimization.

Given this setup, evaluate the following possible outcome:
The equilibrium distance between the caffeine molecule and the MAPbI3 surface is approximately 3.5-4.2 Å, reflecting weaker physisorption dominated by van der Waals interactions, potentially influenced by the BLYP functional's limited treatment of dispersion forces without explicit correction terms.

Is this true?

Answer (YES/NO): NO